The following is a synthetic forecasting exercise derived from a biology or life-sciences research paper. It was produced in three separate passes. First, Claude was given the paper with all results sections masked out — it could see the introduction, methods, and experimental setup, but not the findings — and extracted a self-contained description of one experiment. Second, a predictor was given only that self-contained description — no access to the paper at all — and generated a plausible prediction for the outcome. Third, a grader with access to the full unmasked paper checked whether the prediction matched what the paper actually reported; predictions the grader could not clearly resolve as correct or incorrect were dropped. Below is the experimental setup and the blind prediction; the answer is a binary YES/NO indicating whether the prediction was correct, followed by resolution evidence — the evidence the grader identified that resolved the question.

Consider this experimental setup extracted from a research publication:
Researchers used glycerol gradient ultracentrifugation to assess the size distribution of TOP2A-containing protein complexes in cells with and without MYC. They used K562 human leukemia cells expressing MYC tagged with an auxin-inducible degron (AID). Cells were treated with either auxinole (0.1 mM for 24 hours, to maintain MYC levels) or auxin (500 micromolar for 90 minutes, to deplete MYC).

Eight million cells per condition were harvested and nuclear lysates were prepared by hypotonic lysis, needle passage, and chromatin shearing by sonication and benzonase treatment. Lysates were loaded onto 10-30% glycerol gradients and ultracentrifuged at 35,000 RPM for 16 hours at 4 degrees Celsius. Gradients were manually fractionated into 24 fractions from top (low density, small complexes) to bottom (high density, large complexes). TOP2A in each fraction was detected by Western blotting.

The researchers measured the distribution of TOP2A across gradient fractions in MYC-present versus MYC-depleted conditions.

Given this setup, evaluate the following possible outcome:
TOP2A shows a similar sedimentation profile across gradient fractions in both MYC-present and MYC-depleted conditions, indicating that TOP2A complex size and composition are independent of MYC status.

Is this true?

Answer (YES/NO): NO